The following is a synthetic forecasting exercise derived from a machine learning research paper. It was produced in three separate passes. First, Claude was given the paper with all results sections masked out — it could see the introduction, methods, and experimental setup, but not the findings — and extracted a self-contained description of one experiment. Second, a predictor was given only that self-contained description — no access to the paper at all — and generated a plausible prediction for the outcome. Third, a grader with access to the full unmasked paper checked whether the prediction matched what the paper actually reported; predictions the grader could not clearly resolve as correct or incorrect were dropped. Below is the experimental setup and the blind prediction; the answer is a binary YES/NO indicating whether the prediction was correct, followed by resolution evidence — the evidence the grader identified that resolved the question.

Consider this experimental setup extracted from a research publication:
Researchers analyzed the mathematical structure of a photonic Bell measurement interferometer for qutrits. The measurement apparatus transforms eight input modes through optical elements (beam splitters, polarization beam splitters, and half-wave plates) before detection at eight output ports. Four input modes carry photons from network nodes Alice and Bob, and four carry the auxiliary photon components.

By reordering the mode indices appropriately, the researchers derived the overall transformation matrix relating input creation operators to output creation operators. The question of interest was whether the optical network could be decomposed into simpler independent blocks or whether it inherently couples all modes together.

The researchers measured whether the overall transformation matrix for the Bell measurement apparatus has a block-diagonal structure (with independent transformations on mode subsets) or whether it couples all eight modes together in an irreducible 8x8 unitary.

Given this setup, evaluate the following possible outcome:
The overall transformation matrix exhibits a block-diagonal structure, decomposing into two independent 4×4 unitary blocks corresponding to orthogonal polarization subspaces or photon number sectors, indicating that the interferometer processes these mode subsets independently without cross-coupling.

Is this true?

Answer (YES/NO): YES